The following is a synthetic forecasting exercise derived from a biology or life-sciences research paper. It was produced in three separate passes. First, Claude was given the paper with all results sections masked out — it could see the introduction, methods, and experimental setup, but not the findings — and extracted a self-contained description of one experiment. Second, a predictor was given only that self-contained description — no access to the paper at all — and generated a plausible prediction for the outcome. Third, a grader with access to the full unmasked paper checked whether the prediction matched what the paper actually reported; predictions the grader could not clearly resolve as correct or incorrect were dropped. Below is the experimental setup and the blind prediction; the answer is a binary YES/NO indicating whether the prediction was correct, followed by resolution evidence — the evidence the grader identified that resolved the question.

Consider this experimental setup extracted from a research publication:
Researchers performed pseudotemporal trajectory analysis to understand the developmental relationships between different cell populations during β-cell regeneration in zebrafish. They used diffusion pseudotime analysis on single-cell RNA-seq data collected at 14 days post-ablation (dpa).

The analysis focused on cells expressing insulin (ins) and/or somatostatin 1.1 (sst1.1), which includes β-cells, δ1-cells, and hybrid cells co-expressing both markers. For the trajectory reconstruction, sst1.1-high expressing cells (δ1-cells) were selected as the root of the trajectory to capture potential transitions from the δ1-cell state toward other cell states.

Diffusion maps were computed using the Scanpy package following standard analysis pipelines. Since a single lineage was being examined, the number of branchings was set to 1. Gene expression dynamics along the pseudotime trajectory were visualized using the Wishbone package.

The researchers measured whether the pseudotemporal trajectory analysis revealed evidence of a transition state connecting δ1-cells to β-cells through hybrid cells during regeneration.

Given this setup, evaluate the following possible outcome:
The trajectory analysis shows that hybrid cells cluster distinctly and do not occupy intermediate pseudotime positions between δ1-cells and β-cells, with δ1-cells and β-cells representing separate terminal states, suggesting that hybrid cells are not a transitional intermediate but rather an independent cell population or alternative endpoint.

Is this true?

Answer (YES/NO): NO